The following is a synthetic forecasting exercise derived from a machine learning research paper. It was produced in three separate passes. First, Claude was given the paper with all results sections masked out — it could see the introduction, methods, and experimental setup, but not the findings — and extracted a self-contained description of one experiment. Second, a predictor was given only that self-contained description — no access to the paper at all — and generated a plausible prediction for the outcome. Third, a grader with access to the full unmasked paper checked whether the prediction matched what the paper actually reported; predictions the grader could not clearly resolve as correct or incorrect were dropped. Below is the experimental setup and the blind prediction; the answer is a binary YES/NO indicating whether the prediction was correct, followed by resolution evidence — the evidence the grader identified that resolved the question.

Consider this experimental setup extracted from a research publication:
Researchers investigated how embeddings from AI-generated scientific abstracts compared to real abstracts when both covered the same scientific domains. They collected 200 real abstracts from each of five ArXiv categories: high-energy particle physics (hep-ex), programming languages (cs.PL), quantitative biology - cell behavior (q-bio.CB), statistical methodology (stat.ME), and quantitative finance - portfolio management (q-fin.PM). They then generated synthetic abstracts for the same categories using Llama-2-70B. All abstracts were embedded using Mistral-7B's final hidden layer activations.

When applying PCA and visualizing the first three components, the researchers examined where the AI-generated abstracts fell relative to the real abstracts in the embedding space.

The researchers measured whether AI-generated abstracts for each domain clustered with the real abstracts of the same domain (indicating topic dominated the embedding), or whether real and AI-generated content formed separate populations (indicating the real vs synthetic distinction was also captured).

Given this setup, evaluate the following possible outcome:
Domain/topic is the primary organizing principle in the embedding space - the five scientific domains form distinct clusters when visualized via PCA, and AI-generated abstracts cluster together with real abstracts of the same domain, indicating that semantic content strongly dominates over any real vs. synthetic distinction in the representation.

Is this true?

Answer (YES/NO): NO